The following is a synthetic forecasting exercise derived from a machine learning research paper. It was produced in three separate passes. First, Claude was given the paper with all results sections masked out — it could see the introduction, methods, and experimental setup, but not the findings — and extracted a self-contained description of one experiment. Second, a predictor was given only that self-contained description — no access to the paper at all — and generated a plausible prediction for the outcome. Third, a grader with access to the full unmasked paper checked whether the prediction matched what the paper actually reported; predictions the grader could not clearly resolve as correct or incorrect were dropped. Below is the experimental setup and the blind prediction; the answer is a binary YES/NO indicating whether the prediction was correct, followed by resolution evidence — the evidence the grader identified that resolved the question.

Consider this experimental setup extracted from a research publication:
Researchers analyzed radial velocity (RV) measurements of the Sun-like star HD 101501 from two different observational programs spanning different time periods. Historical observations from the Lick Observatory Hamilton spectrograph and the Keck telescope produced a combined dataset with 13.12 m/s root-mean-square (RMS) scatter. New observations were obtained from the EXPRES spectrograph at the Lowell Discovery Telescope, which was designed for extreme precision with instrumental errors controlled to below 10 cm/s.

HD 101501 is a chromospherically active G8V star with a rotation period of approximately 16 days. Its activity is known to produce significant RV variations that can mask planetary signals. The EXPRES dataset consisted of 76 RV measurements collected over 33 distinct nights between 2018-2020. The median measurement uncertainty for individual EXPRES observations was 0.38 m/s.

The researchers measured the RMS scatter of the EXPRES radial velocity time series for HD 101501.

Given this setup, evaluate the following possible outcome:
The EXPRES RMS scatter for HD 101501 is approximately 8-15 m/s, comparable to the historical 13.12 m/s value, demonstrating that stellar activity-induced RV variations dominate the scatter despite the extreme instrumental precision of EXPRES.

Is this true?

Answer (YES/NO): NO